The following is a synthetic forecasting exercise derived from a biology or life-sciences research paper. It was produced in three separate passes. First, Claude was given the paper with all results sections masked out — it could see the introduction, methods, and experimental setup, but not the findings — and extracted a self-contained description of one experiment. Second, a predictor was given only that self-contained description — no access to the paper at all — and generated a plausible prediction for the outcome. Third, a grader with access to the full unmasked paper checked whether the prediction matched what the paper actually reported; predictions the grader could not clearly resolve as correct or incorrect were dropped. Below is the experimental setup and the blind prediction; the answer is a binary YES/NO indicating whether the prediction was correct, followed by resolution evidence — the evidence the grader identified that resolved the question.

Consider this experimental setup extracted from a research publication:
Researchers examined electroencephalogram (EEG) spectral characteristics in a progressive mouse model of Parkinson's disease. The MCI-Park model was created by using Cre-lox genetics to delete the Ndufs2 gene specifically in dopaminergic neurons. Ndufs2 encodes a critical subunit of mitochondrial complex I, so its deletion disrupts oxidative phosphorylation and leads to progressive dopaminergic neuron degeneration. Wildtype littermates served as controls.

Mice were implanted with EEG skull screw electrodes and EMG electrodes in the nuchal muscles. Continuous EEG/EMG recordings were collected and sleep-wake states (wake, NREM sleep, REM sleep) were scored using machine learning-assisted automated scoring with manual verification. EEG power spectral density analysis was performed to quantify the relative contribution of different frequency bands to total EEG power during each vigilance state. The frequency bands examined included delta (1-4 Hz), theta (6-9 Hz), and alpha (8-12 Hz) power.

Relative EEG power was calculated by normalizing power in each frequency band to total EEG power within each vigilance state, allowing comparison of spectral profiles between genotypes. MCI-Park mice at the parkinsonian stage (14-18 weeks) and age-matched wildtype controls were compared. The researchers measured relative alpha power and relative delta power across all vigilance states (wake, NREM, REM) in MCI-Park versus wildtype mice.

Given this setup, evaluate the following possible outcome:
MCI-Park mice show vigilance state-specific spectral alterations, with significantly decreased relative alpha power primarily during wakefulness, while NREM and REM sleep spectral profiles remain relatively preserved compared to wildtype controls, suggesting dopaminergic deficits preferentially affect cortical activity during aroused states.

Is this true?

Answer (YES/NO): NO